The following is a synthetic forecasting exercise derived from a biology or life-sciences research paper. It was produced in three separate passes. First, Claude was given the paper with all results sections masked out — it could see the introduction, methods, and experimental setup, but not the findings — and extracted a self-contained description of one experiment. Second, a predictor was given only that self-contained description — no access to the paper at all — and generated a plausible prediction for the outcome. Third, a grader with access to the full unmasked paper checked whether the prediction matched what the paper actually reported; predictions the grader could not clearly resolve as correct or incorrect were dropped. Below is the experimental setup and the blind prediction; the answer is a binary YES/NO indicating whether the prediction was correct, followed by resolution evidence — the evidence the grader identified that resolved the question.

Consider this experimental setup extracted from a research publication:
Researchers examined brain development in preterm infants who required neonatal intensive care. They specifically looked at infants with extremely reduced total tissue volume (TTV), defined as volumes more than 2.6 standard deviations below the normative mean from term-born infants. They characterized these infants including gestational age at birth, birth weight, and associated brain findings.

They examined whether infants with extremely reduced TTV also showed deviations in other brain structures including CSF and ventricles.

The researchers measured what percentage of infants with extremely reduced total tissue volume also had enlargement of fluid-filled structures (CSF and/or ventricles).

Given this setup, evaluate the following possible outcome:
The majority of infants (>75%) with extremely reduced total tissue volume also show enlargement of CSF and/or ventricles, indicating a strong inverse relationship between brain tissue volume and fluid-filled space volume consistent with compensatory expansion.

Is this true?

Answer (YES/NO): NO